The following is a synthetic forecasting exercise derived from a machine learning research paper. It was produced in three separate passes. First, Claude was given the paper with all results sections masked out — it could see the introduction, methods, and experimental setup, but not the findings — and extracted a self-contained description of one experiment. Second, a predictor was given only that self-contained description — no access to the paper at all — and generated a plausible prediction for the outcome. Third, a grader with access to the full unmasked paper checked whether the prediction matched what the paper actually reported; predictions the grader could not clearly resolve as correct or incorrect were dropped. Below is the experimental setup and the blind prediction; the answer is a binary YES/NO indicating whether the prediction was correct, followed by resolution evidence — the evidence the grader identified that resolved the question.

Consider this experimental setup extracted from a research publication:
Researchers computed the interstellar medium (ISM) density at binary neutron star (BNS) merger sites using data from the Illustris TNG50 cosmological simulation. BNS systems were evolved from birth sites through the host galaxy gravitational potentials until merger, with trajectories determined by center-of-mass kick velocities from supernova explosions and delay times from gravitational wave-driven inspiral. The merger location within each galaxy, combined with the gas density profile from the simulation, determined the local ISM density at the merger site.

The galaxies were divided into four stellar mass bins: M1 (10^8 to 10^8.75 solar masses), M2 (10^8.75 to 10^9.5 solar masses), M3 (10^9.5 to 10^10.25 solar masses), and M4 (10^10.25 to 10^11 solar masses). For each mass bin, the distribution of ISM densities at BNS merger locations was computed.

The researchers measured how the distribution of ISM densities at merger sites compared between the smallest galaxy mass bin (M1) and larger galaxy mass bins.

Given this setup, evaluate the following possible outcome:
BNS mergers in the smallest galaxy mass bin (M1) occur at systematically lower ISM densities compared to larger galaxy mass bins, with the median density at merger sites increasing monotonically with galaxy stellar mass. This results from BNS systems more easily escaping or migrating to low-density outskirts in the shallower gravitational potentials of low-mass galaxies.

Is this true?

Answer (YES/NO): YES